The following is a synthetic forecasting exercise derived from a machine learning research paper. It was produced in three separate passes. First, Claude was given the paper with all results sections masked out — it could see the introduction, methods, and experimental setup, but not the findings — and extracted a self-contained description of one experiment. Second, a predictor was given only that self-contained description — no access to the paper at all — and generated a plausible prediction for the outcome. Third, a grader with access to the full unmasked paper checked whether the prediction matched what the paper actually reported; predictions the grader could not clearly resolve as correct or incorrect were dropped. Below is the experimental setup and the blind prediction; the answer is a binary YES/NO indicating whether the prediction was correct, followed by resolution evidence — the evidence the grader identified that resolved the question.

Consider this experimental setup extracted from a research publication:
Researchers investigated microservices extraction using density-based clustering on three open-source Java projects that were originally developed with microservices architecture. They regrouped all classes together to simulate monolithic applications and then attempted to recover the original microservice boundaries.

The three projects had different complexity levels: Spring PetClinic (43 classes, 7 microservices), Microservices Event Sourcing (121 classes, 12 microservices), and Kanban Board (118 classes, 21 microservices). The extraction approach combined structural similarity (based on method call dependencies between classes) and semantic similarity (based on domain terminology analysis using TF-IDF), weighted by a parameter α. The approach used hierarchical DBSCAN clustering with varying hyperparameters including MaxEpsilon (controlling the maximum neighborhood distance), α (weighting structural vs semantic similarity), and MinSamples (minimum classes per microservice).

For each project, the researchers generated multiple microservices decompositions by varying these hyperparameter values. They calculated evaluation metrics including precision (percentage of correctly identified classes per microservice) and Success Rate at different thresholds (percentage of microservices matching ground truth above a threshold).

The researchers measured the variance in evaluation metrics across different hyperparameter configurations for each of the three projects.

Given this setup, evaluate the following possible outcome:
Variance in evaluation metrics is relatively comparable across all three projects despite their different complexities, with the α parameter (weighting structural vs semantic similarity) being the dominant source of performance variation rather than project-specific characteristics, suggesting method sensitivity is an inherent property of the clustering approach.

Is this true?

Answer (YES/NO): NO